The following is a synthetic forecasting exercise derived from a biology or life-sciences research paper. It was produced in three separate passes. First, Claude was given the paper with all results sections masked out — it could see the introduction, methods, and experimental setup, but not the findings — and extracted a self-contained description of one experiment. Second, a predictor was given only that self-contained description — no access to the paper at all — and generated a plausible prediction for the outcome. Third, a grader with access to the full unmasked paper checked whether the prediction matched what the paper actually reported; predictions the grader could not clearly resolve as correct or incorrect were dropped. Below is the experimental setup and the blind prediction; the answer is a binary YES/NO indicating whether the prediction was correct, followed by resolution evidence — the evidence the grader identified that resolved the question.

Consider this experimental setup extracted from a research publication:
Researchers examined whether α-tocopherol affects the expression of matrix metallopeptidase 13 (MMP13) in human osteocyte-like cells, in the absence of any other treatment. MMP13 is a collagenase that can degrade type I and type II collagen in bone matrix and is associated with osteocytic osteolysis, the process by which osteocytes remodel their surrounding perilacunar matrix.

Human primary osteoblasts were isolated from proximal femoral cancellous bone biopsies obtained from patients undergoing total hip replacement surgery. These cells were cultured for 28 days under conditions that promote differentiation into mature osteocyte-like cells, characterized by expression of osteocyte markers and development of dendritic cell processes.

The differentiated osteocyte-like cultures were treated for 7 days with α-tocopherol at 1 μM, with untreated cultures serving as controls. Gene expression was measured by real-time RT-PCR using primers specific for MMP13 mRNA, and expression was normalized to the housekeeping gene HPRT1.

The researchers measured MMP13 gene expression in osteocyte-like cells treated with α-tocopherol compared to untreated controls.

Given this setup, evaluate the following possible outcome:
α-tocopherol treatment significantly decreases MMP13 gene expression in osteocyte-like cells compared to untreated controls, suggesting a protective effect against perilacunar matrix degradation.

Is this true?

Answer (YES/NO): NO